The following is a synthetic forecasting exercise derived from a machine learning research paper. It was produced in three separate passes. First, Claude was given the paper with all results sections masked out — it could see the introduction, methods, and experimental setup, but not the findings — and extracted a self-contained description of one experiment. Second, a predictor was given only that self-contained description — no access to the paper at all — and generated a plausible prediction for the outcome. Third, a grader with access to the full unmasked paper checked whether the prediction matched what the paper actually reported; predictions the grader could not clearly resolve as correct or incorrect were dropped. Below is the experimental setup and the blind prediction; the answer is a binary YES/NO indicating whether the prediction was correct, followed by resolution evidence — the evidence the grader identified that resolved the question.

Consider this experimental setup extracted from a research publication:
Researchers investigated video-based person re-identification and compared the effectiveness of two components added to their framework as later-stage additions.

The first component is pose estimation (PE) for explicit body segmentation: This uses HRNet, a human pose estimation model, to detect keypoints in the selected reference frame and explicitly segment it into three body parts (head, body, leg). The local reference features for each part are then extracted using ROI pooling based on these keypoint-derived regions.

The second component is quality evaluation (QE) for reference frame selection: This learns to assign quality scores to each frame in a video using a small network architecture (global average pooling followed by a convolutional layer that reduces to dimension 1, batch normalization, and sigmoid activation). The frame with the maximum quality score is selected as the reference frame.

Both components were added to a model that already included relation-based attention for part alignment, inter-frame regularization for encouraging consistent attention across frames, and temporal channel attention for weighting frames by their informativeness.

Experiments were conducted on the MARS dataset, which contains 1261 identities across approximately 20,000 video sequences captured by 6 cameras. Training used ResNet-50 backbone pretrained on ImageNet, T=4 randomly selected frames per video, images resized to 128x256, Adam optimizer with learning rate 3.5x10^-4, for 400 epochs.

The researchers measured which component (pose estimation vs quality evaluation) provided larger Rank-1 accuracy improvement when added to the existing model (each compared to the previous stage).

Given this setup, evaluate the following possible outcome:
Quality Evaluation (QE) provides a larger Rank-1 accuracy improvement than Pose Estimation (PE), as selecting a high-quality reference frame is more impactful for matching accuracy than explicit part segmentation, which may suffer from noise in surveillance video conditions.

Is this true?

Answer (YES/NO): YES